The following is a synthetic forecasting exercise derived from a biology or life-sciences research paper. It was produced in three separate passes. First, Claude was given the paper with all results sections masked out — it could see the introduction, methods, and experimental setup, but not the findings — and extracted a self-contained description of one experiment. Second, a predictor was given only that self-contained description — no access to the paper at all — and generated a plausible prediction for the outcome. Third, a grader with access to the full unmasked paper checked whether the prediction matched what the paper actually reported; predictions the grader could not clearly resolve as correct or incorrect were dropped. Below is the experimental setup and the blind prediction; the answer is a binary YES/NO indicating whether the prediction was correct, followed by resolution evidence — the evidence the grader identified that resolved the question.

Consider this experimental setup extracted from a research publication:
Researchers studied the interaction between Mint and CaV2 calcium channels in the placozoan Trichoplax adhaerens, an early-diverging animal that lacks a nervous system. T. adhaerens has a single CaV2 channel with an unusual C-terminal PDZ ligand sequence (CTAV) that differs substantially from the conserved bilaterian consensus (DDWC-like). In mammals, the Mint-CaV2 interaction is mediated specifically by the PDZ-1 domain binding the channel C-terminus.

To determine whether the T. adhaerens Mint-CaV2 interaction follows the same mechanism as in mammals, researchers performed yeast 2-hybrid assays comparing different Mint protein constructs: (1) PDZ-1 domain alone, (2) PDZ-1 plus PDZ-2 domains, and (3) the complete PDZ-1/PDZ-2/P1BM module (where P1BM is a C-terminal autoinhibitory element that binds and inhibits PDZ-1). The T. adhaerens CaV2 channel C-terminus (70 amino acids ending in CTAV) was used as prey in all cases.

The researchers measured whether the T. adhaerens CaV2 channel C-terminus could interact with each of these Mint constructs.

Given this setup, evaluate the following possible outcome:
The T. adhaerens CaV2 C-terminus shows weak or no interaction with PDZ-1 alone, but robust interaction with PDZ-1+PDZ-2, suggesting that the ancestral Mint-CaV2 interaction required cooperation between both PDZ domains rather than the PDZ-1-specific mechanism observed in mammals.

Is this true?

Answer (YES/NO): NO